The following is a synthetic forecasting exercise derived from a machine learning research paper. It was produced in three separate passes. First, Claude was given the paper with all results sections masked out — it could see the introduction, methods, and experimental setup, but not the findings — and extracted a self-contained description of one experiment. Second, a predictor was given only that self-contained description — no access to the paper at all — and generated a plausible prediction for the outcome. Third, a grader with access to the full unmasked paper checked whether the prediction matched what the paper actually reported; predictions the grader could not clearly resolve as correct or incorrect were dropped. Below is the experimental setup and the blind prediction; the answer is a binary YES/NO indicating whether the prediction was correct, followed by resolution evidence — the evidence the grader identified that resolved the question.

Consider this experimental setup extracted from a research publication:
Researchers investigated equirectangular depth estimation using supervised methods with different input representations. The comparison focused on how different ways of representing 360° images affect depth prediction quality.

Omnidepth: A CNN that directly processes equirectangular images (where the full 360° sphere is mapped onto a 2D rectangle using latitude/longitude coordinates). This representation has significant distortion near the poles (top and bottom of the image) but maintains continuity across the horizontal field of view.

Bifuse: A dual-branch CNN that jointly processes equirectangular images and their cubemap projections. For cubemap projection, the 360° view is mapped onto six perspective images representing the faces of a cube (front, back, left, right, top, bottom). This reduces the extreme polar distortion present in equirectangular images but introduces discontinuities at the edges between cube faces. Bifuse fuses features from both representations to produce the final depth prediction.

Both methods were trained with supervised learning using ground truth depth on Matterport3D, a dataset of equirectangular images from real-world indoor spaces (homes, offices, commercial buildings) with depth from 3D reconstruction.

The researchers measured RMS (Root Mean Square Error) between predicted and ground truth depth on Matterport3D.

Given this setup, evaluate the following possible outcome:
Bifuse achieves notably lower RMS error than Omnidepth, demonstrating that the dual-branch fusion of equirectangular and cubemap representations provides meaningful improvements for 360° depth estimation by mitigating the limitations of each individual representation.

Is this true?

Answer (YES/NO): NO